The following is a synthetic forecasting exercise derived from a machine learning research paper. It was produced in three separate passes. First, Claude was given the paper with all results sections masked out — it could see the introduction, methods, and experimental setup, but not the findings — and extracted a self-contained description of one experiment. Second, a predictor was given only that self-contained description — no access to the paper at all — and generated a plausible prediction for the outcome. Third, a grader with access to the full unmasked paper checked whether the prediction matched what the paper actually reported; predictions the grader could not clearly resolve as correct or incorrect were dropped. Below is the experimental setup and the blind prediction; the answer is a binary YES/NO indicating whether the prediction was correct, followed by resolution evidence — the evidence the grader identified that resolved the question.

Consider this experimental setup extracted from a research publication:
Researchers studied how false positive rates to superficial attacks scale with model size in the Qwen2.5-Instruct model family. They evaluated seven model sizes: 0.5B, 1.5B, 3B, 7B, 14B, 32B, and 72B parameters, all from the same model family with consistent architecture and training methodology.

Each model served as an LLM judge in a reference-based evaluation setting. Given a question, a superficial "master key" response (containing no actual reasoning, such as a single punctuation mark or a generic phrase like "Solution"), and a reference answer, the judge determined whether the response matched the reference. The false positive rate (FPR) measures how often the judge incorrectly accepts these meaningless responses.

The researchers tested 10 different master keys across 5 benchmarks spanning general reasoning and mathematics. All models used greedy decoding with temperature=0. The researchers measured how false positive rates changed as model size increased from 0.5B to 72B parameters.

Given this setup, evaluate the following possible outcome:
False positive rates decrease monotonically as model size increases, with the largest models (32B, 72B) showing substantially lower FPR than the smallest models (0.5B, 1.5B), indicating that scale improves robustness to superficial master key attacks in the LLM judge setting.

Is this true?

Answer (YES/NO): NO